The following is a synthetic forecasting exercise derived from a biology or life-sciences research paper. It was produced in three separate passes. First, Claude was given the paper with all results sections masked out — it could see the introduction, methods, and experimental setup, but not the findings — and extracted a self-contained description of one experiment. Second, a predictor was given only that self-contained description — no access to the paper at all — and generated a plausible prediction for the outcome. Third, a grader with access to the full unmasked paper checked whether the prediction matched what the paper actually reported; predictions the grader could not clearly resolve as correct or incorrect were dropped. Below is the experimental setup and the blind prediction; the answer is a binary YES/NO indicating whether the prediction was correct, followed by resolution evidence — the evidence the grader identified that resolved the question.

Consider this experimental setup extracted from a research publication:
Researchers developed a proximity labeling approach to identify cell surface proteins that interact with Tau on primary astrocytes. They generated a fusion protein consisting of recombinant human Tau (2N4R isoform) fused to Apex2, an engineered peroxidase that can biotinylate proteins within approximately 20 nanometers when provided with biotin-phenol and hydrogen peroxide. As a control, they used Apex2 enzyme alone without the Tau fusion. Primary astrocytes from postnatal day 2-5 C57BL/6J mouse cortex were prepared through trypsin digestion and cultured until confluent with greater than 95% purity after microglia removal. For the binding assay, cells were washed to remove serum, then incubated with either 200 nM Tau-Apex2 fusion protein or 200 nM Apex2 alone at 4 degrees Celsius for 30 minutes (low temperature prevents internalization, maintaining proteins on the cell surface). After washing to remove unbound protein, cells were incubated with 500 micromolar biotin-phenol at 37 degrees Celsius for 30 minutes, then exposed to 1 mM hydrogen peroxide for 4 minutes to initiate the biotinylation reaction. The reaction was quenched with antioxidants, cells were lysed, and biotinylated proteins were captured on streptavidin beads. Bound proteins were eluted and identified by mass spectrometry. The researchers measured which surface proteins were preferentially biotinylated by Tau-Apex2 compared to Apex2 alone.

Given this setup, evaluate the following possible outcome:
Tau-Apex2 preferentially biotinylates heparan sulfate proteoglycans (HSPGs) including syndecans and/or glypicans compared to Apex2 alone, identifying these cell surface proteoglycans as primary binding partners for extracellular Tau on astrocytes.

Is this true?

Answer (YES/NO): NO